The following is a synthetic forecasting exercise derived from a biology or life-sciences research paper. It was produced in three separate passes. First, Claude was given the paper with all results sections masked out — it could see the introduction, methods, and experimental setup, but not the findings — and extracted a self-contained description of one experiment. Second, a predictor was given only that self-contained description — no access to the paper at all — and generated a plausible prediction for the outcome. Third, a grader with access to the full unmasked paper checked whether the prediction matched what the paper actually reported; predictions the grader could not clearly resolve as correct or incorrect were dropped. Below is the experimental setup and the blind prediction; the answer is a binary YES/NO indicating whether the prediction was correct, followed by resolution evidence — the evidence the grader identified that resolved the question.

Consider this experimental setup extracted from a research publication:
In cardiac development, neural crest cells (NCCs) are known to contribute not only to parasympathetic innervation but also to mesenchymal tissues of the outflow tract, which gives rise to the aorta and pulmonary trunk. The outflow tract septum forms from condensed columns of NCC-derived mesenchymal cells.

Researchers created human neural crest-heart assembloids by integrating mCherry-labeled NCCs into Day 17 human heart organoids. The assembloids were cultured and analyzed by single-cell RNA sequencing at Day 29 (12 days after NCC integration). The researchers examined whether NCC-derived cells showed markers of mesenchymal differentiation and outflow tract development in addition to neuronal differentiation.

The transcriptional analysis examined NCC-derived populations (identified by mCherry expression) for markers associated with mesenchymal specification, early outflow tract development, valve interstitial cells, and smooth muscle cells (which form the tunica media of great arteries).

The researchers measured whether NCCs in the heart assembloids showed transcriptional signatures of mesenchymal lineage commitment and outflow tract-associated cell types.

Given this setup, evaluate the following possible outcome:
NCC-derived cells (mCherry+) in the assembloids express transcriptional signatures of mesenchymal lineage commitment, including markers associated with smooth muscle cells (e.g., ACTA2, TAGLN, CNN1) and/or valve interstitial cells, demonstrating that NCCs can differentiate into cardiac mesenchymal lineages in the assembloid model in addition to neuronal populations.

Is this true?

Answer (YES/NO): YES